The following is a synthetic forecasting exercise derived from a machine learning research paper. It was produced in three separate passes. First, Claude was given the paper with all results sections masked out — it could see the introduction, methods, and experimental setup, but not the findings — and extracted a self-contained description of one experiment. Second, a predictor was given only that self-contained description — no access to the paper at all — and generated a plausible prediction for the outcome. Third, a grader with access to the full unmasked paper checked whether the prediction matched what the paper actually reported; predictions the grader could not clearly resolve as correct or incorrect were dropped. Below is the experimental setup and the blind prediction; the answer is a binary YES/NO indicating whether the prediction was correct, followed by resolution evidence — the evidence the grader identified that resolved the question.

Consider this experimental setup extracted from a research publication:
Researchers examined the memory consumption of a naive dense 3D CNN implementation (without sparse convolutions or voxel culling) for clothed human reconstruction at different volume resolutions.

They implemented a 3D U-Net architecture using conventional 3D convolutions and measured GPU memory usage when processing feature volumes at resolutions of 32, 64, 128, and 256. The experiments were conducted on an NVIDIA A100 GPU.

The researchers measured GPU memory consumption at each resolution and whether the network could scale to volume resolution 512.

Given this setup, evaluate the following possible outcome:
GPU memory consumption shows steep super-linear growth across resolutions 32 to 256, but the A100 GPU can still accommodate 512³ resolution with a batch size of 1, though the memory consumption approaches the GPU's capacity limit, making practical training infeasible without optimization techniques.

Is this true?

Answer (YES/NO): NO